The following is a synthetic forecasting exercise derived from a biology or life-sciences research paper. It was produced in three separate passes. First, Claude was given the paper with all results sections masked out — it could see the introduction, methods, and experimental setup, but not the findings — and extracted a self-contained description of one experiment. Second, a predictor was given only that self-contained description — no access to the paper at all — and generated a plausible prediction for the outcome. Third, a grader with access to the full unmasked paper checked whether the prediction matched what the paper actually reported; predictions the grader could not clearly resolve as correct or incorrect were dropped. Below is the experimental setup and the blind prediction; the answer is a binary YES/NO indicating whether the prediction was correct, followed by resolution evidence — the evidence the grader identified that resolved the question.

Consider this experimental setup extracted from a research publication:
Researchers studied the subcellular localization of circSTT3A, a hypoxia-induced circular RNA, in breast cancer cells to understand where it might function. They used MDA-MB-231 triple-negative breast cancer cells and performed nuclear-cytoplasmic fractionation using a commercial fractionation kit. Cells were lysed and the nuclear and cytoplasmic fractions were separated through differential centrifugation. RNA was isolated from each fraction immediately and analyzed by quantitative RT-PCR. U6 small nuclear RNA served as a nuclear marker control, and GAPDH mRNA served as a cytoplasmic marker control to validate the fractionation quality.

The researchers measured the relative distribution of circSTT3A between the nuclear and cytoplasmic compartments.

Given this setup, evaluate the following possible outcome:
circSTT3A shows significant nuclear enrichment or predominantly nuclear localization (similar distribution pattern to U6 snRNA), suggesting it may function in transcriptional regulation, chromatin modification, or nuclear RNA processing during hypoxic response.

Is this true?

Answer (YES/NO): NO